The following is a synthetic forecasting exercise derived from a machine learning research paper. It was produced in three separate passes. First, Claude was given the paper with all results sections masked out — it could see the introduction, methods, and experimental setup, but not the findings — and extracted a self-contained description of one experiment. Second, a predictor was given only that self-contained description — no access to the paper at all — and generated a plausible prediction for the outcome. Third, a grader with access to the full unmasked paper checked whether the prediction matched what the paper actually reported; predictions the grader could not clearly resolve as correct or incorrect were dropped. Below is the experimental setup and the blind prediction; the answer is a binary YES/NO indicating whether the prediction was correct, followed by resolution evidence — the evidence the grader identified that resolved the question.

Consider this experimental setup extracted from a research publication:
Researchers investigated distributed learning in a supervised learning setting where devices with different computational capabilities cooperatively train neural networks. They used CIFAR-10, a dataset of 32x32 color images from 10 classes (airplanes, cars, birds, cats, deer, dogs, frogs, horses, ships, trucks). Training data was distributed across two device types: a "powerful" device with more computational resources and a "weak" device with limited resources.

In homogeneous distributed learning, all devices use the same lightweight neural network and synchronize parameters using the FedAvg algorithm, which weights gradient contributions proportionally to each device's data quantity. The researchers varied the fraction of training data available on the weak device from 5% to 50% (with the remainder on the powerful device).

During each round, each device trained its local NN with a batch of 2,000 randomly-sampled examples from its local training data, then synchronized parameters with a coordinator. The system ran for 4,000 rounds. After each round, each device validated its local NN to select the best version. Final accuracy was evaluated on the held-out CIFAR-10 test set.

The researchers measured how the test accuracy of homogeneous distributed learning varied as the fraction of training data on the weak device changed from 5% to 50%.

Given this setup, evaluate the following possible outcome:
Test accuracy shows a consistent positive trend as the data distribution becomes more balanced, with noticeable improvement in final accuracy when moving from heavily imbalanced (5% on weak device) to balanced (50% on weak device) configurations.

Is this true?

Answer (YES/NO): NO